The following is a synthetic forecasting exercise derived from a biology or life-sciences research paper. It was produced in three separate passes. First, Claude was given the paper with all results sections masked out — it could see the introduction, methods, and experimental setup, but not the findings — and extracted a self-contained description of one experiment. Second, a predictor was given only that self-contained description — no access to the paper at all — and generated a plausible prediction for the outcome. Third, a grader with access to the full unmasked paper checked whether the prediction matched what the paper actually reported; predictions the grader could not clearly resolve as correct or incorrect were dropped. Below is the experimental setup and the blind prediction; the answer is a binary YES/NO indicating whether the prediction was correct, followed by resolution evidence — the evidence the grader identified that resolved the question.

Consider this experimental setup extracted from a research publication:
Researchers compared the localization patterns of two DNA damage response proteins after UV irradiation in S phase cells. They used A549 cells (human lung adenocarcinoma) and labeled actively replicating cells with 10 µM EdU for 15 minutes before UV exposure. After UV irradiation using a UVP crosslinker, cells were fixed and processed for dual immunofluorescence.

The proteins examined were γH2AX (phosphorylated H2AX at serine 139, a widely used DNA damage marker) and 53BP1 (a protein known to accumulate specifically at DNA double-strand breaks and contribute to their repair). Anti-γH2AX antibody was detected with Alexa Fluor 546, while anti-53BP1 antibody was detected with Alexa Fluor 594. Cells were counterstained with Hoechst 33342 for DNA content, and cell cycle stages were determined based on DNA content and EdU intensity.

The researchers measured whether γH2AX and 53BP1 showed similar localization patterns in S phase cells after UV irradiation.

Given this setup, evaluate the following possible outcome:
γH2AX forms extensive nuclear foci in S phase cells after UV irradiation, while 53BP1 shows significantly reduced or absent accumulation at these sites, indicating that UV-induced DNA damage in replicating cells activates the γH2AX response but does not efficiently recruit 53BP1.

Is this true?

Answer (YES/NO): YES